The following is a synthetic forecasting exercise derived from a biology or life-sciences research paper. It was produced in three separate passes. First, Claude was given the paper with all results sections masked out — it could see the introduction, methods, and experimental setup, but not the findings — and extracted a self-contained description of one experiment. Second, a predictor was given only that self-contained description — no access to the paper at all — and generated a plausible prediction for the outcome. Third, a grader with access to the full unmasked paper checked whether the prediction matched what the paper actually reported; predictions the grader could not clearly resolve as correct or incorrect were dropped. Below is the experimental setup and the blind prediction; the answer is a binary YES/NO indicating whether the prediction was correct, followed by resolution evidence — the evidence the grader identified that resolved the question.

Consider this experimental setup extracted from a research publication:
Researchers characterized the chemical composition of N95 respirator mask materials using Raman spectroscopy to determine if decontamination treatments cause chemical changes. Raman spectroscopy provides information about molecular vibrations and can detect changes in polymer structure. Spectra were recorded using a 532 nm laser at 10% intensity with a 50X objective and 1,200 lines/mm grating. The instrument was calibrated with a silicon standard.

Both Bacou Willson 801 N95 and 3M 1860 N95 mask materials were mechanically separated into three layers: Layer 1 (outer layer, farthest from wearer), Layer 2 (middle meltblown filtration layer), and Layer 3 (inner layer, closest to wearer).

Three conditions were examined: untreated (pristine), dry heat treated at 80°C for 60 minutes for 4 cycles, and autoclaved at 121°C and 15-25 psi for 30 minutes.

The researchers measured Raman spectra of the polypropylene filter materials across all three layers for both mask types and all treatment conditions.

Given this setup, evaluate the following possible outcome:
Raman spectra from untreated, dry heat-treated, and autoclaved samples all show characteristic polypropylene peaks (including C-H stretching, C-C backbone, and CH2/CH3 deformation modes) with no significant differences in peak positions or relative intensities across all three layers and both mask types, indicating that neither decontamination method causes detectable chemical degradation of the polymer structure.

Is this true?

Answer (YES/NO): NO